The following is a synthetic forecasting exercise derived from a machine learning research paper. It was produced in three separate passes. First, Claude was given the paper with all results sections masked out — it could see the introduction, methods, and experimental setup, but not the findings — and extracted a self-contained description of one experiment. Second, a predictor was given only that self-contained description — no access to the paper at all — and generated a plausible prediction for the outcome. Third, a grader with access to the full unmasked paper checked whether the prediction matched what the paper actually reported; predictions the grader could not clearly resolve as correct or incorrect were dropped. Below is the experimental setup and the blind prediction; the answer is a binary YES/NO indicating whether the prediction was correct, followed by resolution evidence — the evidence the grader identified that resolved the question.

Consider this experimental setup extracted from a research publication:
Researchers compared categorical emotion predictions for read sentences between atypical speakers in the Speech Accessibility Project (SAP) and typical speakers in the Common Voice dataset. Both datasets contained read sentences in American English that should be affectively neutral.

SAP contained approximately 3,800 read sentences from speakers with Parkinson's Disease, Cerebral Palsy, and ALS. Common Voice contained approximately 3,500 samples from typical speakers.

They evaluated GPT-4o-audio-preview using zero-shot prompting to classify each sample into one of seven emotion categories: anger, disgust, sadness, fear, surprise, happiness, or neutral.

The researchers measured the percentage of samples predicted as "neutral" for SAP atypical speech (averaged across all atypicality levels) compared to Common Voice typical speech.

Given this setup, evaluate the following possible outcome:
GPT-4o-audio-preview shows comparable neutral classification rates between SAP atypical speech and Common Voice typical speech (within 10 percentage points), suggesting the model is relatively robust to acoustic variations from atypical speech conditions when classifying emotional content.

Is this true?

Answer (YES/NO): NO